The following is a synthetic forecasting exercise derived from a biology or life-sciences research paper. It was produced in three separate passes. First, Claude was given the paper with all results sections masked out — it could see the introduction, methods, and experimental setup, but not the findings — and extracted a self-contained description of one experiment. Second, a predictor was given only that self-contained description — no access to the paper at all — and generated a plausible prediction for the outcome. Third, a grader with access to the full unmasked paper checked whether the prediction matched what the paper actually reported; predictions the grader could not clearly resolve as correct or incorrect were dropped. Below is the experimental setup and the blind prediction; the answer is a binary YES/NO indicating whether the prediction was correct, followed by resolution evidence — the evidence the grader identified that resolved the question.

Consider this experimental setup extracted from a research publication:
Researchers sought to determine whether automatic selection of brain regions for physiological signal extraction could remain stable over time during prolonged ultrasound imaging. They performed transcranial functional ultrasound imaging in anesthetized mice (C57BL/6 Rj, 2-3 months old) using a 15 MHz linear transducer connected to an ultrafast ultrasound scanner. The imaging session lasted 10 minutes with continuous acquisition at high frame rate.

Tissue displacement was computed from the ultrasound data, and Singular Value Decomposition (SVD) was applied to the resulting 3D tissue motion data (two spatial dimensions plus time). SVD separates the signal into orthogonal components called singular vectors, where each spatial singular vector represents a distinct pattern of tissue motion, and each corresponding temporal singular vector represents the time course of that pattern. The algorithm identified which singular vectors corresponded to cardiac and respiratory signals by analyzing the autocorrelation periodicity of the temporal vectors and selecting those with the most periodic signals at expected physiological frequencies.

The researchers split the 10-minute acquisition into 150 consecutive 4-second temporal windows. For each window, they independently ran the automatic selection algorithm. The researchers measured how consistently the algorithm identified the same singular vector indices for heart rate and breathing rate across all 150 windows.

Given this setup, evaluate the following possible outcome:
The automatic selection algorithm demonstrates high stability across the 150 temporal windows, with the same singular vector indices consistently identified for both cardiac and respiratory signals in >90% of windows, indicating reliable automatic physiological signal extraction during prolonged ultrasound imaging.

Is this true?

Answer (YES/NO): NO